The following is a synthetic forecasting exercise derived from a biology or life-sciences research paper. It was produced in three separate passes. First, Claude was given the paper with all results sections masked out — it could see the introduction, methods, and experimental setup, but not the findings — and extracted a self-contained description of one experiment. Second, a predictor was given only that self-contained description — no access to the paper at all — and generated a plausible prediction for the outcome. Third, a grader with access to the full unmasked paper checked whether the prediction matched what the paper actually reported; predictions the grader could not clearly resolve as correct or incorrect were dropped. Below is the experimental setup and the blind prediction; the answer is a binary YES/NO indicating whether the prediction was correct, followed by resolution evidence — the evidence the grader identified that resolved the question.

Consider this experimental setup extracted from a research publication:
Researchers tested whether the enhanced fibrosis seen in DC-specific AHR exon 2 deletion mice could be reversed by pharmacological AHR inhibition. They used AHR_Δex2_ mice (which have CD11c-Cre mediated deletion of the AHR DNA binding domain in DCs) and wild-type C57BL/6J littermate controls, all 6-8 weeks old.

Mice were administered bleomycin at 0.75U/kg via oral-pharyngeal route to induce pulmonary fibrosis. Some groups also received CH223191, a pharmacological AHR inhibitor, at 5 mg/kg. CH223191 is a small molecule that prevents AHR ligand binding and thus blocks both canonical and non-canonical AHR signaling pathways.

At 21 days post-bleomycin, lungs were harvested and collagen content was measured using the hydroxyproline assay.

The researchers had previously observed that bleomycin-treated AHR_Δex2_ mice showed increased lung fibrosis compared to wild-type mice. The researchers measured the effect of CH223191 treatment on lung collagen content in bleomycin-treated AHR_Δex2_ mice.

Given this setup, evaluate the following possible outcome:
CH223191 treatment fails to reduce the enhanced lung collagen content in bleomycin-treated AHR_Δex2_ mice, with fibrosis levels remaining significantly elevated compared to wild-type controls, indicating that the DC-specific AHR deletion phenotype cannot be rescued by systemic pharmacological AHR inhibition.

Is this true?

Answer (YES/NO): NO